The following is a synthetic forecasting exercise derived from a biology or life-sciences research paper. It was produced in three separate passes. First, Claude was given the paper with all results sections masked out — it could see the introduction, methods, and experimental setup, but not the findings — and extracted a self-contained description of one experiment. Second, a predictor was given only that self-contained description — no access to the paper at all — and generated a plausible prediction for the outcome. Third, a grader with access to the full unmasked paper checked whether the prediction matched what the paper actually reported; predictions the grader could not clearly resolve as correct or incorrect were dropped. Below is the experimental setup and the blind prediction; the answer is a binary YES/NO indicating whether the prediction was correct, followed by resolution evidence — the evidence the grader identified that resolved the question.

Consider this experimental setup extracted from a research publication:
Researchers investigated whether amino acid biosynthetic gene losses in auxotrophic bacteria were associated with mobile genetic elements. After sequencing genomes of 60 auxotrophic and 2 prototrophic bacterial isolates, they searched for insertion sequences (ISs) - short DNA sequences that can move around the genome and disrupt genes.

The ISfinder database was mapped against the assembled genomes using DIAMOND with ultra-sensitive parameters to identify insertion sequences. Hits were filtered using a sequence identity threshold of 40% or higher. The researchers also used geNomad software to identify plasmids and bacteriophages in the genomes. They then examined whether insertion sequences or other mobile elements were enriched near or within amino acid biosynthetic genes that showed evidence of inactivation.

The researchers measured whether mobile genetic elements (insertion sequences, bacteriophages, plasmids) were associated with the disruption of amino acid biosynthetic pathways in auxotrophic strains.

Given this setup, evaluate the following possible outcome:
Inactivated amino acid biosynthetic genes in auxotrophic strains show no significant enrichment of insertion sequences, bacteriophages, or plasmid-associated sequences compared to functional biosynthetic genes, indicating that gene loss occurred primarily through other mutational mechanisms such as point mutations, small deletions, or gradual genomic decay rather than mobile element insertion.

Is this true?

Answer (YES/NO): NO